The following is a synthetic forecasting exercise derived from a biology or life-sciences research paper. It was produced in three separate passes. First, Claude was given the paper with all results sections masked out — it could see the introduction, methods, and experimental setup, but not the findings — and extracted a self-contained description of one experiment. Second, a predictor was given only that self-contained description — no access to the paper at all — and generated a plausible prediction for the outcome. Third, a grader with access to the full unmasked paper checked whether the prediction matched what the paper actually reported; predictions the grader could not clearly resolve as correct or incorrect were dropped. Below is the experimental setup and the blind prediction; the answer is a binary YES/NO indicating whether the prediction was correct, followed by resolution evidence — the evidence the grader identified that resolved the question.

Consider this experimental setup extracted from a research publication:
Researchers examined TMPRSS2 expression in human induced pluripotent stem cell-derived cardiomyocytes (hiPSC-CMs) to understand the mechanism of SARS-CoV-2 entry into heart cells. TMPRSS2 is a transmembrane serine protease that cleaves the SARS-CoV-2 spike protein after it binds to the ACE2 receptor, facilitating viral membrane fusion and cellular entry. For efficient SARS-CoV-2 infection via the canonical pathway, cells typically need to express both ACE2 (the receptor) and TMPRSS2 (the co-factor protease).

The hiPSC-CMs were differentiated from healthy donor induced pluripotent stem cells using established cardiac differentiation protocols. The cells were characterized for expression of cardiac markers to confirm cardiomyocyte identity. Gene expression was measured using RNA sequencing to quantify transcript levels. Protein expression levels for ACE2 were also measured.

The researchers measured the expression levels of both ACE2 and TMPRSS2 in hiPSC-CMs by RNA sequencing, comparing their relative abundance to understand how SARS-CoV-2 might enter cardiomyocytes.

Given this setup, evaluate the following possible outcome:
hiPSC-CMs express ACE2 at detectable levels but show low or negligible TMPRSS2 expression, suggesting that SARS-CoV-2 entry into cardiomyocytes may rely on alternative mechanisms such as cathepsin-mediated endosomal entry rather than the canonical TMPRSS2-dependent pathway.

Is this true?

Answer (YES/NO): YES